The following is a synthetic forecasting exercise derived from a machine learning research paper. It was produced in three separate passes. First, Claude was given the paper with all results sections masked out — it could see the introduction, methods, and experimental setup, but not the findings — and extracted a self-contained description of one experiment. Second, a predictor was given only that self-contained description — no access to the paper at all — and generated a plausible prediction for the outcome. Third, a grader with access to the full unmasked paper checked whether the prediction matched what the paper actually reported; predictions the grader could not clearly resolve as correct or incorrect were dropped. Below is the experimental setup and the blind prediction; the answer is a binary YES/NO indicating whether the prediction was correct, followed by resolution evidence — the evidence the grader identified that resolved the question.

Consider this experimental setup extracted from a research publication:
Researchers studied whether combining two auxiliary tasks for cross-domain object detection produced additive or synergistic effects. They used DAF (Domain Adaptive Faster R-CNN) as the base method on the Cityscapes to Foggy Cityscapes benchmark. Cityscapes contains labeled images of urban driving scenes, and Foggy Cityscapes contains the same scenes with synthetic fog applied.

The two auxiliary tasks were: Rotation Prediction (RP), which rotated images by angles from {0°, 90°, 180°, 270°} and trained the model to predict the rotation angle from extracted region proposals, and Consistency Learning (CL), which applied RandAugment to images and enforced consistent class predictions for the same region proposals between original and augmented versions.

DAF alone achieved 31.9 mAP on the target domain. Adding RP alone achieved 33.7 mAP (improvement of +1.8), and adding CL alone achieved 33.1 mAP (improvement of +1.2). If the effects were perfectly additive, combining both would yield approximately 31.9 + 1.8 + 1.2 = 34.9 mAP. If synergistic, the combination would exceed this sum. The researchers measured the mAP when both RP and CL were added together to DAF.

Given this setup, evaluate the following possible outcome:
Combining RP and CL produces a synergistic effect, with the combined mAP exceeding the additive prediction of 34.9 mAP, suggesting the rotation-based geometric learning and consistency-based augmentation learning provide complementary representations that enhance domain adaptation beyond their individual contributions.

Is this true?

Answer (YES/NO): NO